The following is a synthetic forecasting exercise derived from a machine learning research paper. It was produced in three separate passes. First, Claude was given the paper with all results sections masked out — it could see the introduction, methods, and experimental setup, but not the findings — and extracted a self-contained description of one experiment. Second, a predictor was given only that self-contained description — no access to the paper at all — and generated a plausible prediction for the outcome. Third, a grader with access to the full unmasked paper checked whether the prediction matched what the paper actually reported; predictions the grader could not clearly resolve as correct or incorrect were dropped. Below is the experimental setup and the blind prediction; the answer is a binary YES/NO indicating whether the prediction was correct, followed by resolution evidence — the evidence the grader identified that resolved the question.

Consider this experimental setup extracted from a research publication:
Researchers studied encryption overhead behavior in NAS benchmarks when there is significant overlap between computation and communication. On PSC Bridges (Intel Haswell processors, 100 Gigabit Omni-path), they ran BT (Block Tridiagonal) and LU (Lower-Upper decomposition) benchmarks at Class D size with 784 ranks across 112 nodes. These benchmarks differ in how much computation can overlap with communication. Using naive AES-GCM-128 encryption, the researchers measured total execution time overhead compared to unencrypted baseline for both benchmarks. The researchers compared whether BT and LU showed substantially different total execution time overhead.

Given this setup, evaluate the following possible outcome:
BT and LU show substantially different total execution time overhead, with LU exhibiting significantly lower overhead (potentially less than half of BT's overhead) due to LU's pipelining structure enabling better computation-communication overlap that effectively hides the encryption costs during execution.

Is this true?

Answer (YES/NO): NO